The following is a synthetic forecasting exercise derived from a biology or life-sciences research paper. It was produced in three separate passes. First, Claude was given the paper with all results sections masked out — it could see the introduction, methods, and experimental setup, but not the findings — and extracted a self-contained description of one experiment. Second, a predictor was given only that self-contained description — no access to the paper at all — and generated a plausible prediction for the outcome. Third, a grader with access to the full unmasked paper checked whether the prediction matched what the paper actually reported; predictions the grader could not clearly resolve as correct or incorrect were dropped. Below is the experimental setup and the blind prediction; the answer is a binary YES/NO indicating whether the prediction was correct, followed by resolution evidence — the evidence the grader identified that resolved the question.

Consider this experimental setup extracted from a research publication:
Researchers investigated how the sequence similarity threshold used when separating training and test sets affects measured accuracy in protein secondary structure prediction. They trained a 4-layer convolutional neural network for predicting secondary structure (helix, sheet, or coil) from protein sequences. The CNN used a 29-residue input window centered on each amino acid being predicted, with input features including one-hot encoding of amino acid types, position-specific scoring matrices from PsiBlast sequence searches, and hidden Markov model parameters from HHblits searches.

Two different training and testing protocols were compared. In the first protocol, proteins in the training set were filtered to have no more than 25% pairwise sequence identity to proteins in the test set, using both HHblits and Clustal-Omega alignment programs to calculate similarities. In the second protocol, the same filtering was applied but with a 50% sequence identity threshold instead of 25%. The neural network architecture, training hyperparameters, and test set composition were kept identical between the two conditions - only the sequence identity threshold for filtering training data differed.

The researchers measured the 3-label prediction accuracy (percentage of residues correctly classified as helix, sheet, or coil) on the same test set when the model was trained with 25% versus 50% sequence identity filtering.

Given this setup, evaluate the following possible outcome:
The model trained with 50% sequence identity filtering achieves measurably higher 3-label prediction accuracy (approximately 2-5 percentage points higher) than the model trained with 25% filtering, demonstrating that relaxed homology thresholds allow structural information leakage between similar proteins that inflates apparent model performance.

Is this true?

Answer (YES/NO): NO